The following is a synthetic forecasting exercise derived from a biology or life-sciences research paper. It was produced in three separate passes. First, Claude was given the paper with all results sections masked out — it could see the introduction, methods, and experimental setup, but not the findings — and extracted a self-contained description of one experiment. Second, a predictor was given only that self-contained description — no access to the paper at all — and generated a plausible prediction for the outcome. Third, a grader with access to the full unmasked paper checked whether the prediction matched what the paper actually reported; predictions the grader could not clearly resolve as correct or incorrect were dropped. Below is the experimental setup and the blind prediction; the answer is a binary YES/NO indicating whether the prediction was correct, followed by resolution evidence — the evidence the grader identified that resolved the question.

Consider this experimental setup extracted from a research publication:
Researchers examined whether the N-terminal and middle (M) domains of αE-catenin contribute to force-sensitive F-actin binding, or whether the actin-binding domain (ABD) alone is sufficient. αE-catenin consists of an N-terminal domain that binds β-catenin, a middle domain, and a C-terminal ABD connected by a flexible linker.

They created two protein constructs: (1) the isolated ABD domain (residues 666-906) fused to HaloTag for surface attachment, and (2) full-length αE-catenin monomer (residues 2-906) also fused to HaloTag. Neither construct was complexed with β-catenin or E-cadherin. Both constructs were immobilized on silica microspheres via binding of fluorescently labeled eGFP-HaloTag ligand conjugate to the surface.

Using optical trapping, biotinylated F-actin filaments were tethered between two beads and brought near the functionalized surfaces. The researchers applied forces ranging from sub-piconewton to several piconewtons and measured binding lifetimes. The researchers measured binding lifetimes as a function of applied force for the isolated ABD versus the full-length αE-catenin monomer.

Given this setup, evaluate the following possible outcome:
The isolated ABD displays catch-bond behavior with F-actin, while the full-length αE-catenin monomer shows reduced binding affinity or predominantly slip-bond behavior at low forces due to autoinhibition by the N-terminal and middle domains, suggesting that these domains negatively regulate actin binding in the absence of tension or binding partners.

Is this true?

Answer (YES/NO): NO